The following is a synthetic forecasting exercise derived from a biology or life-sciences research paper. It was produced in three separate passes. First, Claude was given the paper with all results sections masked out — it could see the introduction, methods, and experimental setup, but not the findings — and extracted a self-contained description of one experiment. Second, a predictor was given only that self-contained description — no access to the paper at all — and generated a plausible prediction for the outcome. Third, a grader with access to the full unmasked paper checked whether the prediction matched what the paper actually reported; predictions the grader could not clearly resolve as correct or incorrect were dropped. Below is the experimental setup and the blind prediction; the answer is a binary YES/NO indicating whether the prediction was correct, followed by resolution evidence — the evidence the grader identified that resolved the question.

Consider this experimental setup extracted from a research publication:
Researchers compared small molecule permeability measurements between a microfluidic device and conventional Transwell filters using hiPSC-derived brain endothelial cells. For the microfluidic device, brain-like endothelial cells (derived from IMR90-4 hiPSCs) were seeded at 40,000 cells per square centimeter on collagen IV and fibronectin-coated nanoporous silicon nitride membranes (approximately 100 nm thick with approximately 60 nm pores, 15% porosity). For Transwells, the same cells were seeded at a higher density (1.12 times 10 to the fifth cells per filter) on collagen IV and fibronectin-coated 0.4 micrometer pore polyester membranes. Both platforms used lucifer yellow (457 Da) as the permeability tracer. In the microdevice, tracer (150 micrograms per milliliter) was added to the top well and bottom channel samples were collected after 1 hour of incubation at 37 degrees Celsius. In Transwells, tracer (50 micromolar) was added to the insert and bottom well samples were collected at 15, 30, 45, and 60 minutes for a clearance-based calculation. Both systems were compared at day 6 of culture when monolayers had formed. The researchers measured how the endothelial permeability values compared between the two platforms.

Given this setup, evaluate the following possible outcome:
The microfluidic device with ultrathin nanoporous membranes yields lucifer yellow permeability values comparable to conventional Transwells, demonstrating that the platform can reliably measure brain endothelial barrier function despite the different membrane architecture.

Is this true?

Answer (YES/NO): YES